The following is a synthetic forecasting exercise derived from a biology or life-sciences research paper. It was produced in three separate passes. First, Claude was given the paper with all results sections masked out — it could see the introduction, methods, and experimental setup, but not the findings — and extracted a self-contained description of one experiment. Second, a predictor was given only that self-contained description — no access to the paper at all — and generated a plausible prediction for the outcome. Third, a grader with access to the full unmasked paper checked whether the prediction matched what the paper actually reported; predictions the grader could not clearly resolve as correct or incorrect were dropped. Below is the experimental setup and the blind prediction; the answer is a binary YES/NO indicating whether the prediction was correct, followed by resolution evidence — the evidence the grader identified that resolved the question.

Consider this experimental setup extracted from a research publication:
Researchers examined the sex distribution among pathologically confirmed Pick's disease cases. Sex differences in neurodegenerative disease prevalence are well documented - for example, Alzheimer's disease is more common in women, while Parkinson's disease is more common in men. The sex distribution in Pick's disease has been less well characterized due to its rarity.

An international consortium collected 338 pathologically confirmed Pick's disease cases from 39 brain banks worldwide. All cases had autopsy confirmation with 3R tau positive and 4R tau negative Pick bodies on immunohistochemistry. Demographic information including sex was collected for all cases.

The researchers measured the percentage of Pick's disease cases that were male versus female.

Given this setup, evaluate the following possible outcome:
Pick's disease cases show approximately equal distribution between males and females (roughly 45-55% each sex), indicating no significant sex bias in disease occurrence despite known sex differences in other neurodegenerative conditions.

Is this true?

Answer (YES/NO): NO